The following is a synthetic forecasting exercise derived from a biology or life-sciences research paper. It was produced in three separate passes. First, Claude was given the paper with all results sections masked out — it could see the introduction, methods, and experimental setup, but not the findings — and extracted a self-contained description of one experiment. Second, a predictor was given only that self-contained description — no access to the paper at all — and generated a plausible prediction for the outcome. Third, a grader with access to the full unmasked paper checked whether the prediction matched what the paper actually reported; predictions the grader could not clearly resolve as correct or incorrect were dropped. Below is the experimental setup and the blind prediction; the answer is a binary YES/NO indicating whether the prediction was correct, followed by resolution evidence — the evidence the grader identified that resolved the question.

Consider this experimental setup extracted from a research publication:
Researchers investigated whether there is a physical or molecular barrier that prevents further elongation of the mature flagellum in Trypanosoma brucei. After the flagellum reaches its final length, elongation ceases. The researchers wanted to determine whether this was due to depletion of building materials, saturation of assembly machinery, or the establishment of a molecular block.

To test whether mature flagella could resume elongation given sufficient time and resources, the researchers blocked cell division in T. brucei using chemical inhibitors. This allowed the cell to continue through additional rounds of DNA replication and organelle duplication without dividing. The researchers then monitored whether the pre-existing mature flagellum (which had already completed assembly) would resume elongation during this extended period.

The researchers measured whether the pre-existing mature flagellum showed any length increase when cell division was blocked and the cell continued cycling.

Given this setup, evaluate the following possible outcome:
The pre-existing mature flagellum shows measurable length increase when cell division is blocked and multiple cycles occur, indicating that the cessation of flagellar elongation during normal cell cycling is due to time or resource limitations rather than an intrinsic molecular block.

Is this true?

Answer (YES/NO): NO